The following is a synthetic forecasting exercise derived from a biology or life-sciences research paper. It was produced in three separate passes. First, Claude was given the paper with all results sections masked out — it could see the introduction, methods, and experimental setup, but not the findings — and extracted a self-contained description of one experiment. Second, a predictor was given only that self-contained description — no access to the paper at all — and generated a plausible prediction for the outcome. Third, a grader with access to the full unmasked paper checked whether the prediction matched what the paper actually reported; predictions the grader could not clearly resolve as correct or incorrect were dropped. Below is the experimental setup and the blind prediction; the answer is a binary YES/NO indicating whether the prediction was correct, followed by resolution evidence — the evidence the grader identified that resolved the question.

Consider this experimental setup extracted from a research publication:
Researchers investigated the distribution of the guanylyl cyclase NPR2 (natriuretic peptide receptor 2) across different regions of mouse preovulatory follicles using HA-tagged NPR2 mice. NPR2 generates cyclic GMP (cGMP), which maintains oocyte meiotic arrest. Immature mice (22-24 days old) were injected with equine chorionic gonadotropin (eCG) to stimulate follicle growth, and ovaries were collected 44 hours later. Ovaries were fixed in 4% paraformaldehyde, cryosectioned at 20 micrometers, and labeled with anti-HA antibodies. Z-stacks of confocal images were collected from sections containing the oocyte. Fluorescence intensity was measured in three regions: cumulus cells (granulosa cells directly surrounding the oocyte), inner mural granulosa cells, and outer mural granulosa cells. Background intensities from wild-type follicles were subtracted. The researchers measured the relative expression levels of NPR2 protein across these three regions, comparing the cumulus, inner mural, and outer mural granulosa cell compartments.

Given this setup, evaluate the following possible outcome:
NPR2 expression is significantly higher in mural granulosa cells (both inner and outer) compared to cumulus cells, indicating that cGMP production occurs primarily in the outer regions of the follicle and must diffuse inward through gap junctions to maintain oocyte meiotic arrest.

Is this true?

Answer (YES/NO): NO